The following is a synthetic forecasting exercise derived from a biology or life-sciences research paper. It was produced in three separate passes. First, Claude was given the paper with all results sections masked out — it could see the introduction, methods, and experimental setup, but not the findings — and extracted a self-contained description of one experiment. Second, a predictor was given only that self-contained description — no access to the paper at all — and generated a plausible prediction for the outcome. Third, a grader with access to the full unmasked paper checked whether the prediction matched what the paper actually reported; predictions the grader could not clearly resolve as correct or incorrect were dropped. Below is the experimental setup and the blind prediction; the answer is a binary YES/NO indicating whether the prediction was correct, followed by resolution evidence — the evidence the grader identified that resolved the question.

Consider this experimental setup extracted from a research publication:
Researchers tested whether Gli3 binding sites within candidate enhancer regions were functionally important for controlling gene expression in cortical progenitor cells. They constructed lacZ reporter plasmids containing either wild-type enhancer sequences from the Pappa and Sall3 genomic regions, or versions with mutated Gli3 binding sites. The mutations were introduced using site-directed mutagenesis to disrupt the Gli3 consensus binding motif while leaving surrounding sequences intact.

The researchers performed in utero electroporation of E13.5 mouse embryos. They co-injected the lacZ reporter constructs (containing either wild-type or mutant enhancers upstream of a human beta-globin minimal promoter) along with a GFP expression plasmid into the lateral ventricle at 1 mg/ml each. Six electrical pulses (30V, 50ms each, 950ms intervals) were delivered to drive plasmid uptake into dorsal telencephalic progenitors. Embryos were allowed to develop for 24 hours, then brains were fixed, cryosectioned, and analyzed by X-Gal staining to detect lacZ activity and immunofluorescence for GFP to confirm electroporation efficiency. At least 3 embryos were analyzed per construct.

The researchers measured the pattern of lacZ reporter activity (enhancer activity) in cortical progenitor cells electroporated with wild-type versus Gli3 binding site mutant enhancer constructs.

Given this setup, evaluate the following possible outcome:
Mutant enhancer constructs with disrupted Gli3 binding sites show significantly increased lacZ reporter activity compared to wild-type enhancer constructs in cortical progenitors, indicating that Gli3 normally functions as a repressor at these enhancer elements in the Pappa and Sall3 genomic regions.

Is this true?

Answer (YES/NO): YES